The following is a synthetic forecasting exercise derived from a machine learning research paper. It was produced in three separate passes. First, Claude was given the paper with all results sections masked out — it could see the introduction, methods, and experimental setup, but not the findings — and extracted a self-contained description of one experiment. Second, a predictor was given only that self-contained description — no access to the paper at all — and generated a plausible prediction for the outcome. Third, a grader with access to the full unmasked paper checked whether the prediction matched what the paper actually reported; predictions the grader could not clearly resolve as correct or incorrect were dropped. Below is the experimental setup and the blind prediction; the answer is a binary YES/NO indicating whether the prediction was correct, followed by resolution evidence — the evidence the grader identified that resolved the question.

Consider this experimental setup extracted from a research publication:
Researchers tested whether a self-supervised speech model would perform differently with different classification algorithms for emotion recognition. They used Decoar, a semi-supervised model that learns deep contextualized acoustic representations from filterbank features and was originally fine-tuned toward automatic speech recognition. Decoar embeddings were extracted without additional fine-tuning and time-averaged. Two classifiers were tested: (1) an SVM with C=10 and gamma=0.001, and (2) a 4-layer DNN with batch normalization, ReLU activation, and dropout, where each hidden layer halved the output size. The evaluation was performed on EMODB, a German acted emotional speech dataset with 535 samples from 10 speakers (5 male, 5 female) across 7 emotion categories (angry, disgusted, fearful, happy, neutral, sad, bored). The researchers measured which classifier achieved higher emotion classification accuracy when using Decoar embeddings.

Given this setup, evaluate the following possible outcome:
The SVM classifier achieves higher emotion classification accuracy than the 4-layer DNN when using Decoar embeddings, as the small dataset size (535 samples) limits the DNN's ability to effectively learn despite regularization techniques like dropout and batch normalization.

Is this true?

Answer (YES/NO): NO